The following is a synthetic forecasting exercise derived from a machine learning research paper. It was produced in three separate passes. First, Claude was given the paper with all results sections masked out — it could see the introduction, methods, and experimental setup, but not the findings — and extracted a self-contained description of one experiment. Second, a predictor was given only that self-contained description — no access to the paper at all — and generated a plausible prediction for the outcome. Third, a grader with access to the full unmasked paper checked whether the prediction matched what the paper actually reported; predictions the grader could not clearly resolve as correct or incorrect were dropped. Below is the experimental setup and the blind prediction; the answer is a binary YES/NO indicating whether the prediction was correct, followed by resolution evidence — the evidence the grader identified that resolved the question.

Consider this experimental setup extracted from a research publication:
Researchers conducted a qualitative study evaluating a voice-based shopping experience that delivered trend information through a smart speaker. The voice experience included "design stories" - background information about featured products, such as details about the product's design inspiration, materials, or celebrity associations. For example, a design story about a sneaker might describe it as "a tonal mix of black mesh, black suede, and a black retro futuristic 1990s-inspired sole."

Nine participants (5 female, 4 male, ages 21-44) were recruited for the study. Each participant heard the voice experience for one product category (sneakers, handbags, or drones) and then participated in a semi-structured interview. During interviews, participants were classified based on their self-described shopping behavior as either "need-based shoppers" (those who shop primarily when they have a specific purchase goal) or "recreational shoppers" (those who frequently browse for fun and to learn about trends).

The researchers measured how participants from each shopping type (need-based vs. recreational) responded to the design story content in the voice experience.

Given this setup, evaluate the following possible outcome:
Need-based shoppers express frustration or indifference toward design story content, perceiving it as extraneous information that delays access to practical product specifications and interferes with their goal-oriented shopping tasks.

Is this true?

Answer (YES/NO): NO